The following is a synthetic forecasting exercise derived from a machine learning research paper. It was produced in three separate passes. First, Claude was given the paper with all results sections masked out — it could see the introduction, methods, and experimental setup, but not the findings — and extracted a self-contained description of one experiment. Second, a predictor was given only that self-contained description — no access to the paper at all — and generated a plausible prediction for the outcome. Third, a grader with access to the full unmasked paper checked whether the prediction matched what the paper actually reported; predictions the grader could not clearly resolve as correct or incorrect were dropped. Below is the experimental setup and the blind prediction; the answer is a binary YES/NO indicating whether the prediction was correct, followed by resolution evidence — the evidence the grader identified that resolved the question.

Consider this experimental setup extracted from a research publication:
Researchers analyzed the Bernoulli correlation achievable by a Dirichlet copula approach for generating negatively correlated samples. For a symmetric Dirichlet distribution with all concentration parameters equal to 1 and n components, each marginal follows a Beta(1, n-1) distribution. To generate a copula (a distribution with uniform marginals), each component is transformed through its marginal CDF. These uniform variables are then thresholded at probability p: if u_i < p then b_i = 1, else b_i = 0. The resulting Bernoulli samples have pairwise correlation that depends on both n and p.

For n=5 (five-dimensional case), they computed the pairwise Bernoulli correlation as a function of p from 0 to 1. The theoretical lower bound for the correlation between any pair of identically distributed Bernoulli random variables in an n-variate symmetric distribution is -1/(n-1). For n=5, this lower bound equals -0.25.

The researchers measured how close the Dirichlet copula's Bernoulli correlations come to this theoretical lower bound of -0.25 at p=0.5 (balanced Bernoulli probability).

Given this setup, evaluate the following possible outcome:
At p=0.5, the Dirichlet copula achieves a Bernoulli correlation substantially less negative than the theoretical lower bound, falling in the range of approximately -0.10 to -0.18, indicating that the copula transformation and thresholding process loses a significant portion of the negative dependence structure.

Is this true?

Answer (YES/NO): YES